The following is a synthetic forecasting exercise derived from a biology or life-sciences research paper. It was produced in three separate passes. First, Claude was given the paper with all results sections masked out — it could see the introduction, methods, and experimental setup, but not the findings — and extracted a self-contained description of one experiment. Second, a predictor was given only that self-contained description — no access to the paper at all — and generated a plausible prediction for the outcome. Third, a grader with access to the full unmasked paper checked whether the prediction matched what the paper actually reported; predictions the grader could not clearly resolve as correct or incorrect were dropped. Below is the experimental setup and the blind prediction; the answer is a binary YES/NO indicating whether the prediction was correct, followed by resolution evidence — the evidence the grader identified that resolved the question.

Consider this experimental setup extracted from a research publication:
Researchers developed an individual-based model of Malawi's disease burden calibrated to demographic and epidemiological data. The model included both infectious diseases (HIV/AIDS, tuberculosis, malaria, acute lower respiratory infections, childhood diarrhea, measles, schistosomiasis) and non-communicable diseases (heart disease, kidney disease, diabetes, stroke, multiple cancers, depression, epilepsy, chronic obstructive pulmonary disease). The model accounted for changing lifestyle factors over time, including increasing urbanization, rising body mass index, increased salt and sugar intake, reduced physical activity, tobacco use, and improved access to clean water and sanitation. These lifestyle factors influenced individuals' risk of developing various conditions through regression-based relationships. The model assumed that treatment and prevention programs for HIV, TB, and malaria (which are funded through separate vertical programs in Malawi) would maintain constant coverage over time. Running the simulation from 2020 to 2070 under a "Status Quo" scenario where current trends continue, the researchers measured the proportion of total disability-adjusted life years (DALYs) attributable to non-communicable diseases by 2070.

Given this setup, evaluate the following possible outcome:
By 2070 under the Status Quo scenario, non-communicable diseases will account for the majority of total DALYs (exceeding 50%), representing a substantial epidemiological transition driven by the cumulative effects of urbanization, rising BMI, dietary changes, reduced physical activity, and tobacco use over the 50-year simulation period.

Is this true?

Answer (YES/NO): NO